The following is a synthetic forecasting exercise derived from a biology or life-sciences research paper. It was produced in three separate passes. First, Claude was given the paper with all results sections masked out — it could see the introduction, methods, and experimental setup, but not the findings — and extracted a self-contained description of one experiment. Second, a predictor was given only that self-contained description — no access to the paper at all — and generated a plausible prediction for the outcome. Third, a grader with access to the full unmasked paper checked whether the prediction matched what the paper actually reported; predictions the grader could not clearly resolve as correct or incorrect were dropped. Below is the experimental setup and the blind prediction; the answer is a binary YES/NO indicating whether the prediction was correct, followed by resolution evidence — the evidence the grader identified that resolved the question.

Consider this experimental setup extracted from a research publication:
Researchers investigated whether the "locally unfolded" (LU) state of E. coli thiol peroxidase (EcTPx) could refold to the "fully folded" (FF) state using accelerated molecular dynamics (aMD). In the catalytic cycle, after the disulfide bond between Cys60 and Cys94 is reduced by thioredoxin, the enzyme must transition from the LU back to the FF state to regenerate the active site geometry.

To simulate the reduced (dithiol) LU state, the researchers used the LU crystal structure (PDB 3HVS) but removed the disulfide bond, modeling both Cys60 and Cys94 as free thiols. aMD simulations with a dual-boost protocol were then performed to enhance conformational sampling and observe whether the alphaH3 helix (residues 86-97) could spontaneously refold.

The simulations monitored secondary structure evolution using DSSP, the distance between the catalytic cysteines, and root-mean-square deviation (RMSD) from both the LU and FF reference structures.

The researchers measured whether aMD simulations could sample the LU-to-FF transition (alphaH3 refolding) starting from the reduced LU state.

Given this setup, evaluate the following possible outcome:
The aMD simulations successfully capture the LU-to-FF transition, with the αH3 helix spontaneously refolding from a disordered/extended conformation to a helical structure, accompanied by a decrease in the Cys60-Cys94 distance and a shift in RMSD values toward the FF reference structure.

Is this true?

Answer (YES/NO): NO